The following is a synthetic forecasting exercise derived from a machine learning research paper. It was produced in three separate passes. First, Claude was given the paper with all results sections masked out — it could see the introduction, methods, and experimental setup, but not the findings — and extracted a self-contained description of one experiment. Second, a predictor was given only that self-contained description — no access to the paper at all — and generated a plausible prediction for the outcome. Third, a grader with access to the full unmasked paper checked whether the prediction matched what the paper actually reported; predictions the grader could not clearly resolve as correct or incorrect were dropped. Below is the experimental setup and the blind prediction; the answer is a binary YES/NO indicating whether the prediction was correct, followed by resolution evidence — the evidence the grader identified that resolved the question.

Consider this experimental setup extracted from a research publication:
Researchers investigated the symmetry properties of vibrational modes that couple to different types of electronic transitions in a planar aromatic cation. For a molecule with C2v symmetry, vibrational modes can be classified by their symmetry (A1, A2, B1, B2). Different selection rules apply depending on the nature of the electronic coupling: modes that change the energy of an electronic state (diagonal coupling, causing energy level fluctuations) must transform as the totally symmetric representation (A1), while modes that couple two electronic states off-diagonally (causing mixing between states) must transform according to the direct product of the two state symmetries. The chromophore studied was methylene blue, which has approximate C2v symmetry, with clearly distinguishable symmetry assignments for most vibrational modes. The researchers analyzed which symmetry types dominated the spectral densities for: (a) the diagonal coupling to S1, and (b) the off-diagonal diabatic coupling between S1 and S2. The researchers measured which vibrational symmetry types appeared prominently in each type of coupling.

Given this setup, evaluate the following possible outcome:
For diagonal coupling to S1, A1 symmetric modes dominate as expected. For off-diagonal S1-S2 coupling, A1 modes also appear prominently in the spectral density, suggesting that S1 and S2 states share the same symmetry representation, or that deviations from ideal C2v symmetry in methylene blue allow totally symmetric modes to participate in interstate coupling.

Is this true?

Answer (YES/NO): NO